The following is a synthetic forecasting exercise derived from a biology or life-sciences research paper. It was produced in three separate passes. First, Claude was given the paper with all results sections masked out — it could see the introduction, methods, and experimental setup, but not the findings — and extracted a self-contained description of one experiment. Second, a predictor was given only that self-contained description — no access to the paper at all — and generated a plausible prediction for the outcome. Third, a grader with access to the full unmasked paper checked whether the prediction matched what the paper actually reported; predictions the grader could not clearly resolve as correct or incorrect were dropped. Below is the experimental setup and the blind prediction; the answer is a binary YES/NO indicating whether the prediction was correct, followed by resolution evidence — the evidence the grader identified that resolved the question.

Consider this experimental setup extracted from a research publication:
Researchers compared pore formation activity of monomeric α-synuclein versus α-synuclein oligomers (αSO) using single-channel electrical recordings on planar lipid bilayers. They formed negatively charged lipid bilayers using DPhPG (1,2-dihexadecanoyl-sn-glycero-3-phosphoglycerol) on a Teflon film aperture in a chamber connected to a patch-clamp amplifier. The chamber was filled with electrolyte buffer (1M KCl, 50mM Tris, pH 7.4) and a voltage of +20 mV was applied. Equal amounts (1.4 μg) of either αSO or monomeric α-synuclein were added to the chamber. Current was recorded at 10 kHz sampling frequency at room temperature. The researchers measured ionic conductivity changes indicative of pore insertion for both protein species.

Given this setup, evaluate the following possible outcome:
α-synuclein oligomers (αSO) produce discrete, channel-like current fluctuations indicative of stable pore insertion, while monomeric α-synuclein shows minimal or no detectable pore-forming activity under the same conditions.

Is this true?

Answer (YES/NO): YES